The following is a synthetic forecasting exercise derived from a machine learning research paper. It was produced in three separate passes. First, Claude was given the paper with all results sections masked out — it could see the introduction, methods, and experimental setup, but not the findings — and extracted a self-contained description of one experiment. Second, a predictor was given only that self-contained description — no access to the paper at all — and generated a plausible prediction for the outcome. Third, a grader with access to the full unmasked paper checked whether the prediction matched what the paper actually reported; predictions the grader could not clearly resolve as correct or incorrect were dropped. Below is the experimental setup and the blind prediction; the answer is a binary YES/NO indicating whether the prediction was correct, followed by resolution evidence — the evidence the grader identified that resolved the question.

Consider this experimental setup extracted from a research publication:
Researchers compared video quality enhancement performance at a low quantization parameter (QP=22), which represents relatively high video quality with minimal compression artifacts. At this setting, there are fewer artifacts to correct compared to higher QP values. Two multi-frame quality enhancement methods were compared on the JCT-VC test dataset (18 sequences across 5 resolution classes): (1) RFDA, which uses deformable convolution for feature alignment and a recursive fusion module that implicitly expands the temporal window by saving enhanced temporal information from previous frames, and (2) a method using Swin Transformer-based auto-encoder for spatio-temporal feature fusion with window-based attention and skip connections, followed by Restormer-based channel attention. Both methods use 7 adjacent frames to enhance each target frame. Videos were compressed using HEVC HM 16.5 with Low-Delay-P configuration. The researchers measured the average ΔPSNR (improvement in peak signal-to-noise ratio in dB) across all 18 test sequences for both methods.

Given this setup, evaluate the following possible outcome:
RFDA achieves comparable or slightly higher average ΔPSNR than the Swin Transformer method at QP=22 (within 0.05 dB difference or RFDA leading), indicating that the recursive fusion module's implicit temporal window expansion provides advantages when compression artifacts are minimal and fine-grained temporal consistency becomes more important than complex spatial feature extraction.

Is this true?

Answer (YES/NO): YES